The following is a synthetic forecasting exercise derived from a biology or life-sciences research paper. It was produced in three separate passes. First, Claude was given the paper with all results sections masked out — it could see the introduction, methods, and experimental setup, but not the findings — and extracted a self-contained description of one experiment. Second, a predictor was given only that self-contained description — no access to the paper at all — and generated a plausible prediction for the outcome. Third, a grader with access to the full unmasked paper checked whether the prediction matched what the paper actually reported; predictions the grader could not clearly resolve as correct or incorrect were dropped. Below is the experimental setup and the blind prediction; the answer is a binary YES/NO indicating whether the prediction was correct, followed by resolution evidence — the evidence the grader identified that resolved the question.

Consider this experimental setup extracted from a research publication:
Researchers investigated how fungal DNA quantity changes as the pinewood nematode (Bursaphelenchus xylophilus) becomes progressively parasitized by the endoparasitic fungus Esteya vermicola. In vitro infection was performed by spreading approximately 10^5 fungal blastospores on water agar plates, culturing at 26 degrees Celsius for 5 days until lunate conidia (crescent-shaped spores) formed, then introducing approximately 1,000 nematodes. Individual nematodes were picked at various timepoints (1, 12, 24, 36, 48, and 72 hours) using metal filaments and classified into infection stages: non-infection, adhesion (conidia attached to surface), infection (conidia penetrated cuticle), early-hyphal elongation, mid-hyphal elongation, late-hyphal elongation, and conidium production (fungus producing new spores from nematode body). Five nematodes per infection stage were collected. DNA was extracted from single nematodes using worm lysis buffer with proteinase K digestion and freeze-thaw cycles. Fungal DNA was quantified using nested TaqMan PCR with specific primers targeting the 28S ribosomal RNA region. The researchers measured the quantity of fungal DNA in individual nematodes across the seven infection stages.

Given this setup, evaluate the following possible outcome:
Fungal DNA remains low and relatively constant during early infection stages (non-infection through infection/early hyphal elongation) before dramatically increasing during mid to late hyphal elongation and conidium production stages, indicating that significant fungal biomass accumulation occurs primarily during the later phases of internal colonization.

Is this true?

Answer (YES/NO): YES